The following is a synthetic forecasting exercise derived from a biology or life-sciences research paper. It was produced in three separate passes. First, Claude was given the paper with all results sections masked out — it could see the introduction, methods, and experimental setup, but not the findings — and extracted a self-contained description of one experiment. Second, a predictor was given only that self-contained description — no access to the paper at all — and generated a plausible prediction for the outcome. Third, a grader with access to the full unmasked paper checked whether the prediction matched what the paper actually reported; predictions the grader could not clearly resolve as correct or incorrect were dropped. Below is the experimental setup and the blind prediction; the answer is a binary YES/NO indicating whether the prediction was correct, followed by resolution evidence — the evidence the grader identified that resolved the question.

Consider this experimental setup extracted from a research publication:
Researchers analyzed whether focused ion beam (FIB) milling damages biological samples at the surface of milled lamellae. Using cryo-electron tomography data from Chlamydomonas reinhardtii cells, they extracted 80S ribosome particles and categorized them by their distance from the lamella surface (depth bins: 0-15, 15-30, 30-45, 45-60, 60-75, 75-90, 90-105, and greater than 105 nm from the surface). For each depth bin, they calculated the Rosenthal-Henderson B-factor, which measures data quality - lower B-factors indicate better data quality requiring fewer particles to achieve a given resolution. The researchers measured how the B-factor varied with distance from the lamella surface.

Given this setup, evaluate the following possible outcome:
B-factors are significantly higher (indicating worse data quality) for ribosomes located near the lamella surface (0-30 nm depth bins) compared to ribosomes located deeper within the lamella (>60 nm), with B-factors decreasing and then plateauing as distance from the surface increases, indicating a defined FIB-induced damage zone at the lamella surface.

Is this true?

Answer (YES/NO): YES